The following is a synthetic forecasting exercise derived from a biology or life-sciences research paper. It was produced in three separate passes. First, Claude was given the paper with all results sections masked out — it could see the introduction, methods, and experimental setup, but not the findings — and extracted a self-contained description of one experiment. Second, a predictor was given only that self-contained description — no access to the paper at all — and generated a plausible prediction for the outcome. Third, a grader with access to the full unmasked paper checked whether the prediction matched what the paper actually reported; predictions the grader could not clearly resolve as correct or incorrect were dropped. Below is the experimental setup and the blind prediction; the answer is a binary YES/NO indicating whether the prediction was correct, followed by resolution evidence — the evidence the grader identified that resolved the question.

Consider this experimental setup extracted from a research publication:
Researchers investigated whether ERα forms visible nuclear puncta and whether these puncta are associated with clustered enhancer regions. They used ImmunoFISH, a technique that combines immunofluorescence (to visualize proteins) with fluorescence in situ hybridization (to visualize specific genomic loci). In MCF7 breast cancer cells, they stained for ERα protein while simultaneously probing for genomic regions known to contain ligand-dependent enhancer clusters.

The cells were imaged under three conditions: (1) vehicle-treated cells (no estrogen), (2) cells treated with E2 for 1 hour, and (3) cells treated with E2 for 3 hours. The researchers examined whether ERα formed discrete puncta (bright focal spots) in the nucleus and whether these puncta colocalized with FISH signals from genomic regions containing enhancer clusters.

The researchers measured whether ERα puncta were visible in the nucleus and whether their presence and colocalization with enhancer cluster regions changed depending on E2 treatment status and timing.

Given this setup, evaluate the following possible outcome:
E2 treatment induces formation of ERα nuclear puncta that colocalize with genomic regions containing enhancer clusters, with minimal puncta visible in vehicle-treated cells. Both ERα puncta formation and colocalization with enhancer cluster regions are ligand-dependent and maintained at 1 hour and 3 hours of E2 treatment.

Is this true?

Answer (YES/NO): NO